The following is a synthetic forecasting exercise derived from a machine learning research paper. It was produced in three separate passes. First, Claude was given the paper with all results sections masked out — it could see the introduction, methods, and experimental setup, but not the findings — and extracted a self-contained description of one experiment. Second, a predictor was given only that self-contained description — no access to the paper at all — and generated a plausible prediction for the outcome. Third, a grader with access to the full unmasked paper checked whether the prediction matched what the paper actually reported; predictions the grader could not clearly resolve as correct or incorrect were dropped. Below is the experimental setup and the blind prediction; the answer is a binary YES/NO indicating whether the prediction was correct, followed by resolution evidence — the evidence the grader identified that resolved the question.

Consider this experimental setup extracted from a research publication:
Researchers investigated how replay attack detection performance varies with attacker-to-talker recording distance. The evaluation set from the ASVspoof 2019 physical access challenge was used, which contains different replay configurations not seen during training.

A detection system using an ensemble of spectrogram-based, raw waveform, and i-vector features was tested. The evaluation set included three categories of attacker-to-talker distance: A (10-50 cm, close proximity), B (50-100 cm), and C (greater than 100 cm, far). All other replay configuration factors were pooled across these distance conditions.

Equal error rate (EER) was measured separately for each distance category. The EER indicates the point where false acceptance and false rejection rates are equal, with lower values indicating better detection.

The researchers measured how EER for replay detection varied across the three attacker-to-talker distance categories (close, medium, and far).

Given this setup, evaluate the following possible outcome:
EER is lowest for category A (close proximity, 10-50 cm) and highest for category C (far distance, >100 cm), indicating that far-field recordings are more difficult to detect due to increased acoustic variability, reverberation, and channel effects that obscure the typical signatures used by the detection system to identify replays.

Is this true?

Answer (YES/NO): NO